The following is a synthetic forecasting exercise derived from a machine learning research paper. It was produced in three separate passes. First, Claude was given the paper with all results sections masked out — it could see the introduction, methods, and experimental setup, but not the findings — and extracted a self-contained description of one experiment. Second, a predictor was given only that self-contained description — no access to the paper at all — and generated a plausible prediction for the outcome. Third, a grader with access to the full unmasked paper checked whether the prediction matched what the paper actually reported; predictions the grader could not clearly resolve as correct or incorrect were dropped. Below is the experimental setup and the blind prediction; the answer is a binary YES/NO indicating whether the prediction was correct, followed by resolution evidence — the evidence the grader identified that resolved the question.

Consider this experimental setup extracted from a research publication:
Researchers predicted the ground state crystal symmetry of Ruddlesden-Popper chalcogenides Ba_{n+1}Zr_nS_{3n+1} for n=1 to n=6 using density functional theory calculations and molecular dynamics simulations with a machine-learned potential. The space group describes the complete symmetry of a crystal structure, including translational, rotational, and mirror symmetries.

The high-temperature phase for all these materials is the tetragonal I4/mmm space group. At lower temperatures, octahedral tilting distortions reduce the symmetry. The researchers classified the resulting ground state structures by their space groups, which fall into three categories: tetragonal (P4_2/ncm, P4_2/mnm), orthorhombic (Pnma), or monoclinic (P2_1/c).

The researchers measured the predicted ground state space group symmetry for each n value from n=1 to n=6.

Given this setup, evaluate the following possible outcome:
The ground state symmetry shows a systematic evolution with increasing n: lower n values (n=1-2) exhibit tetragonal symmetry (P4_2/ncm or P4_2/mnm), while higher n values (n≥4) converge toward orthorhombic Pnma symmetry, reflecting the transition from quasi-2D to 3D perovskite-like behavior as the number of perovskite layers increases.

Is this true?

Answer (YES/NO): NO